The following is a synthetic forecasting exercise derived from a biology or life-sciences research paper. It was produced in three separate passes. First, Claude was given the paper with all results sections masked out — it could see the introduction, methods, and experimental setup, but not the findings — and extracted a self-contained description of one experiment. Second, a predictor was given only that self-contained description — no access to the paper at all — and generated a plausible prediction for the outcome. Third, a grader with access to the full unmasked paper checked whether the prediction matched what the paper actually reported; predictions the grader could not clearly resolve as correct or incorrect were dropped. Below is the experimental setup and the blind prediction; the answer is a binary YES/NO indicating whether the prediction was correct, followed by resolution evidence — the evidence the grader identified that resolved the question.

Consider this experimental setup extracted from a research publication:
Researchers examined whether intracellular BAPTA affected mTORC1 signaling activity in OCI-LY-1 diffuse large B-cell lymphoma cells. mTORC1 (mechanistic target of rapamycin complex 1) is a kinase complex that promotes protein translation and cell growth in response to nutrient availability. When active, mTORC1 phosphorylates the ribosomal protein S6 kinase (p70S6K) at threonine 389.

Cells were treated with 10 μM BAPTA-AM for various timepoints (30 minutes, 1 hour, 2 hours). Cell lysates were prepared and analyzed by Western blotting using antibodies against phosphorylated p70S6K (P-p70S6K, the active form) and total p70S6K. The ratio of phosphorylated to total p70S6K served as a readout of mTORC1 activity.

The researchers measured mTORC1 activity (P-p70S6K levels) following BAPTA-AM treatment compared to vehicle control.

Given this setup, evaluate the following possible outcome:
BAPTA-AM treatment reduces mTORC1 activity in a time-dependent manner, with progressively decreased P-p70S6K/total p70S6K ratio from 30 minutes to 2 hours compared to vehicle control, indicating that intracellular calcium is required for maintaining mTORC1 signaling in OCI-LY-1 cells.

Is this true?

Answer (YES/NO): NO